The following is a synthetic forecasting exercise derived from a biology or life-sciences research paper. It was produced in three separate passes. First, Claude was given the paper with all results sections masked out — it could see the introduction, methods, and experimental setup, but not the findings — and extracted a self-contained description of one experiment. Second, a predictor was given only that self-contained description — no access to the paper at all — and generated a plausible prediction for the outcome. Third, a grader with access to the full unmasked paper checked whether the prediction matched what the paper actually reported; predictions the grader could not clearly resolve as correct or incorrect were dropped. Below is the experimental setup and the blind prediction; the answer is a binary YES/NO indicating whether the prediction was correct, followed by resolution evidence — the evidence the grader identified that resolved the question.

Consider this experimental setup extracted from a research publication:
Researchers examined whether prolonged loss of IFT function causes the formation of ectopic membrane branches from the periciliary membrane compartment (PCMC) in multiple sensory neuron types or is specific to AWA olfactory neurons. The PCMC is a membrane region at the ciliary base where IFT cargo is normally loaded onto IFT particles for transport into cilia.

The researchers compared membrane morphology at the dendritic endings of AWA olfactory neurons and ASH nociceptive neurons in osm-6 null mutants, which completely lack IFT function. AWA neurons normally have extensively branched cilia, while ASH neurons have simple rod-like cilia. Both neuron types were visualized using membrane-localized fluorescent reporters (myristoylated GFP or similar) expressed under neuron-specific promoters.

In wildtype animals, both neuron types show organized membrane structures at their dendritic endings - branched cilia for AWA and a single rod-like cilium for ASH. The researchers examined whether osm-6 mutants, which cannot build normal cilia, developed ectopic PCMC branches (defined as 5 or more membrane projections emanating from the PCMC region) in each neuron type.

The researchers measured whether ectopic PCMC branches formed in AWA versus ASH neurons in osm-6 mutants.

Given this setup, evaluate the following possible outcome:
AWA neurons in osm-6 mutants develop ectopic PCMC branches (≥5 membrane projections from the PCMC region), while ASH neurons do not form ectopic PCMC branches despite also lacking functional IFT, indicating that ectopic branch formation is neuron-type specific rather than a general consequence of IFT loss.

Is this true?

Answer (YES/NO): YES